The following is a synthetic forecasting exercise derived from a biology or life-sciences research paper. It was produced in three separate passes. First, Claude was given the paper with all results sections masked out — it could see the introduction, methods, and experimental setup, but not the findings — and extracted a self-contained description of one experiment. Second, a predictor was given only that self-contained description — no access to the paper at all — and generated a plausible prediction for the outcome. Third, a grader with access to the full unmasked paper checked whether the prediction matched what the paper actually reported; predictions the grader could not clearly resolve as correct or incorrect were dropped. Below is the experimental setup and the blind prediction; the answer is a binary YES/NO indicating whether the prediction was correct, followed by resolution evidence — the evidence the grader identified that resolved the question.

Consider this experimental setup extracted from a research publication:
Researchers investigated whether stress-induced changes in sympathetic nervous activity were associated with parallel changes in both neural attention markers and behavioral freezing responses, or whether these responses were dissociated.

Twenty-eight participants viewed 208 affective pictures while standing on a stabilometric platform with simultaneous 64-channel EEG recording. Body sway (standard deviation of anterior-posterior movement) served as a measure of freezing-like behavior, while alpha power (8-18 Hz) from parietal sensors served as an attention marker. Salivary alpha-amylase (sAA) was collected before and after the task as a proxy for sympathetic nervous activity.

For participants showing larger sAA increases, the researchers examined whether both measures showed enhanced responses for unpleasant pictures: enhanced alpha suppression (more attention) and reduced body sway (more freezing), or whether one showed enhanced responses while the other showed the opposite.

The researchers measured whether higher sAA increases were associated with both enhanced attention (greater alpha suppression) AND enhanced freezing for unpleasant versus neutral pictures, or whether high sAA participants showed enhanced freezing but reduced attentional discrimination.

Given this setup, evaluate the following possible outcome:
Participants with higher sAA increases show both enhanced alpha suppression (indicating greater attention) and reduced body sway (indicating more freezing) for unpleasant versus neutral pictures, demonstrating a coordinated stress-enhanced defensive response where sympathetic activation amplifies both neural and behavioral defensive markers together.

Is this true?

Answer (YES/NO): NO